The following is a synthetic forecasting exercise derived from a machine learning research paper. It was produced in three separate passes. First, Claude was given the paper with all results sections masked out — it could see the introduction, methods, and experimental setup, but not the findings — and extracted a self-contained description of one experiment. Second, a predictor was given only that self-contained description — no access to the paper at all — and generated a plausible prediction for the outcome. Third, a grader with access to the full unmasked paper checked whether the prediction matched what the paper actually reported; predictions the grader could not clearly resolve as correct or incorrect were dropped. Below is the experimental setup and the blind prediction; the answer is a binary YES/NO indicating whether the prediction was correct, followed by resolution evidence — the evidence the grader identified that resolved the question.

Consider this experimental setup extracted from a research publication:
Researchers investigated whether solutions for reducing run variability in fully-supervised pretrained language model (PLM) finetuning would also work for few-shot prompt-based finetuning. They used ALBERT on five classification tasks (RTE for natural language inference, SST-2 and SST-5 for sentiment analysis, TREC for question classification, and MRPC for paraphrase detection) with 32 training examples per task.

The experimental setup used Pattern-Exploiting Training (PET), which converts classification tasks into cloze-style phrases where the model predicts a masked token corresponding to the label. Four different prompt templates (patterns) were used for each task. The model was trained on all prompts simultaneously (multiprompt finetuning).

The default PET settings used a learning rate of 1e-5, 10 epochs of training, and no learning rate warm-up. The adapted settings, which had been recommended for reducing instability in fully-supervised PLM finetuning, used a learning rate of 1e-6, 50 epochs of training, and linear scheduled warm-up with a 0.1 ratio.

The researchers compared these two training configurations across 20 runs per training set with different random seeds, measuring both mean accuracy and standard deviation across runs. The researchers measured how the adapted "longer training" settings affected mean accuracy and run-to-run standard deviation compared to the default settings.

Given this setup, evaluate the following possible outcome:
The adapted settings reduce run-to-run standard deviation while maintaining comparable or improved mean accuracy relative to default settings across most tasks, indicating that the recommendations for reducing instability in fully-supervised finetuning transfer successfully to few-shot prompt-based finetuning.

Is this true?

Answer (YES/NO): NO